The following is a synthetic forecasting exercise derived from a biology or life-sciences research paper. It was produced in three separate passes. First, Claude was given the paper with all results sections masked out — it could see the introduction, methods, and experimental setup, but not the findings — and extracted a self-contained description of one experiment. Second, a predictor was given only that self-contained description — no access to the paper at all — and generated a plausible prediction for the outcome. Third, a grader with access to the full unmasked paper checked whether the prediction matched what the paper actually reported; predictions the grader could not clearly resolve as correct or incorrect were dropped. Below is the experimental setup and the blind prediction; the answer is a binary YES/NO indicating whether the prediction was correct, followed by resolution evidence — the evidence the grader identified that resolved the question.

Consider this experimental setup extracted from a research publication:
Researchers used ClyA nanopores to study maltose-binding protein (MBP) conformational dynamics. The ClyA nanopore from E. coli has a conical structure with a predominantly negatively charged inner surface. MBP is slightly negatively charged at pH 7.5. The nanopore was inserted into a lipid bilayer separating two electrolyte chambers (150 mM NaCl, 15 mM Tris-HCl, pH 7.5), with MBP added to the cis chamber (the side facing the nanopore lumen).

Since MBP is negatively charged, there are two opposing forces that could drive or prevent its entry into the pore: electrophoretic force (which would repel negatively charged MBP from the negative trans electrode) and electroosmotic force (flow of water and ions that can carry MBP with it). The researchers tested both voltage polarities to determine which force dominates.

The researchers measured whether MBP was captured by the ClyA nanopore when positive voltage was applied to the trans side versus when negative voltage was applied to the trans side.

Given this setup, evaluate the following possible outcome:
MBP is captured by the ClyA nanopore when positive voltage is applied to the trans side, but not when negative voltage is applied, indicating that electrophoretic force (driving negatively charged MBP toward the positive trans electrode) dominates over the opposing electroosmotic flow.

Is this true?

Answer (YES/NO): NO